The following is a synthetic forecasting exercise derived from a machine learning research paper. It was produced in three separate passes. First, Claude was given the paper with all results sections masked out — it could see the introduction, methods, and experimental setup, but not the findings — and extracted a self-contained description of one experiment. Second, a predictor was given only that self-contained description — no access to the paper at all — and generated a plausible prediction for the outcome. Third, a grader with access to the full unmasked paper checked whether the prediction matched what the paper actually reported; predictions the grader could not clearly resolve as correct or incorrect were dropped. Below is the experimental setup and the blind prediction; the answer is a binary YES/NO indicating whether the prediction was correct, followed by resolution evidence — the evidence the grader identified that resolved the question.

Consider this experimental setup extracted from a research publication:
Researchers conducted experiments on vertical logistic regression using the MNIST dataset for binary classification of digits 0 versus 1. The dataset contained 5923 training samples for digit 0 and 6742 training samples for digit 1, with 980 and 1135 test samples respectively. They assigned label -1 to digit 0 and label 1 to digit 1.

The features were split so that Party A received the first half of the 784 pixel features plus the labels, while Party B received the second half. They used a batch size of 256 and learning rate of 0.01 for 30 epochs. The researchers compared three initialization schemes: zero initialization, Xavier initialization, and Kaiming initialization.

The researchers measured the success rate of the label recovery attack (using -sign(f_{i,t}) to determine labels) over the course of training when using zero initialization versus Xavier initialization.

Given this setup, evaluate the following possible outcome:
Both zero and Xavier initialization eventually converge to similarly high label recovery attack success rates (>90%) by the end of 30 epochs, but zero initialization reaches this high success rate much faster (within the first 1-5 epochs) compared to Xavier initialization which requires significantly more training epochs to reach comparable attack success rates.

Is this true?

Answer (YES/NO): NO